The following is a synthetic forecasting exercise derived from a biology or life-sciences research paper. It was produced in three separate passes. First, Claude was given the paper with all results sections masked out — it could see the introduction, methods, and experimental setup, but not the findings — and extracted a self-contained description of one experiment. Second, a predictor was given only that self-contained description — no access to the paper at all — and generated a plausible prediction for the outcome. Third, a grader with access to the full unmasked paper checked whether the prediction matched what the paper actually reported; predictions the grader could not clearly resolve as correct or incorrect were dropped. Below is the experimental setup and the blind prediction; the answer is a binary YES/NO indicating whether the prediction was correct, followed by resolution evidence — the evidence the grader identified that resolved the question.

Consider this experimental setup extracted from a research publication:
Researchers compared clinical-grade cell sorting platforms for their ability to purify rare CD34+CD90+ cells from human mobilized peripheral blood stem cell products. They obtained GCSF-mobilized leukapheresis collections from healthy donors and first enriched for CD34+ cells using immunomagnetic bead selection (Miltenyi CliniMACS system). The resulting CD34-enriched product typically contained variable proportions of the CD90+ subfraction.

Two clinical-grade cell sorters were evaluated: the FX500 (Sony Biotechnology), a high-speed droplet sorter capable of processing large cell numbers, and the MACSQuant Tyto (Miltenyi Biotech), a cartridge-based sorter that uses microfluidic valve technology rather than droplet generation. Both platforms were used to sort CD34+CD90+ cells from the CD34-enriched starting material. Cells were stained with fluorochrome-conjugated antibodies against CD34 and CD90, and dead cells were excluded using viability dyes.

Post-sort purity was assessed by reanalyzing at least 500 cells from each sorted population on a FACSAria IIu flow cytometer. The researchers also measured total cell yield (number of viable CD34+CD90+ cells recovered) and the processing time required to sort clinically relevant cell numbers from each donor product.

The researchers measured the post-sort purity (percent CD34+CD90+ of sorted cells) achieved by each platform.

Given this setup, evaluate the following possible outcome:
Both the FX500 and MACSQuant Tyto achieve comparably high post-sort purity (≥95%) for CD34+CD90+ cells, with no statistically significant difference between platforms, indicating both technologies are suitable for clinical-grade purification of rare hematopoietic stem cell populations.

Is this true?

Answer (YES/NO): NO